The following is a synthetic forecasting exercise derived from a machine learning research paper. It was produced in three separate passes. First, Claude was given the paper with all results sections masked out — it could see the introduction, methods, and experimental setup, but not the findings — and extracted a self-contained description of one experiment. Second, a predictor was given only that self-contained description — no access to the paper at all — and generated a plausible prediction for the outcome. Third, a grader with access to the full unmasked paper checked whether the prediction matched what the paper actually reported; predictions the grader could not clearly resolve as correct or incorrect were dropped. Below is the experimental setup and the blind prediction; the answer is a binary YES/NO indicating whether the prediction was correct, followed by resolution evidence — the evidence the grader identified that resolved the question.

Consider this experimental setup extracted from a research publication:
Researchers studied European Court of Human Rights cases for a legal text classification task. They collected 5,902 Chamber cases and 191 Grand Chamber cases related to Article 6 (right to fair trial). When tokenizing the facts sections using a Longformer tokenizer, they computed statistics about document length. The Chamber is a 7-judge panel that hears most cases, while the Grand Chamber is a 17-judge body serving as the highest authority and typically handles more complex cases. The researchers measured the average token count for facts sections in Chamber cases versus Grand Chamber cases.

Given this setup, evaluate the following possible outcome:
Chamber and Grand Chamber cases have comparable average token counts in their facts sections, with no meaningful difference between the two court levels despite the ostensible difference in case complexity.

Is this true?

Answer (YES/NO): NO